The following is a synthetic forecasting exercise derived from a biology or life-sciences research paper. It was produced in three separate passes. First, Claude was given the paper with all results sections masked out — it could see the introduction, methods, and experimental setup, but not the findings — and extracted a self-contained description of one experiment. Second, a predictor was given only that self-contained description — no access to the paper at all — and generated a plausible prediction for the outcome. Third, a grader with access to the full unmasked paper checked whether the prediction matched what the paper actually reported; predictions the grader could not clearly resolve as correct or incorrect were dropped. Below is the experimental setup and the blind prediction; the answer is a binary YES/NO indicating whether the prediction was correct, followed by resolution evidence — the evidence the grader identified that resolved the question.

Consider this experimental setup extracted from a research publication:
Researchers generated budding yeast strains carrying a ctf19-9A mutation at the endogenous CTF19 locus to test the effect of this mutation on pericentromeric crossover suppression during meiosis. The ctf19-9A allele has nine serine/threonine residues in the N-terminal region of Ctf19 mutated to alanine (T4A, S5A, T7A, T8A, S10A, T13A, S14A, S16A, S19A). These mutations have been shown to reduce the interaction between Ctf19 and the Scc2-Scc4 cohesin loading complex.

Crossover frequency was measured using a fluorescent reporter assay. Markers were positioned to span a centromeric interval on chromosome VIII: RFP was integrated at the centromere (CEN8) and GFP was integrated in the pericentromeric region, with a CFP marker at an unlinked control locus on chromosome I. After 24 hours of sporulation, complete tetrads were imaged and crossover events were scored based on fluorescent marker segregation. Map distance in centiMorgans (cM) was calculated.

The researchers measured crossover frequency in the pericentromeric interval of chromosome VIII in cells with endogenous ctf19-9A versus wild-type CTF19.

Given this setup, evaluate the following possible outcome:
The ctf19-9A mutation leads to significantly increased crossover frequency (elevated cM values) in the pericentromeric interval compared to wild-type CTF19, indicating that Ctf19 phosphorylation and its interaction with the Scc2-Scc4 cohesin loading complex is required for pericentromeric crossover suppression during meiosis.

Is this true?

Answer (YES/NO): YES